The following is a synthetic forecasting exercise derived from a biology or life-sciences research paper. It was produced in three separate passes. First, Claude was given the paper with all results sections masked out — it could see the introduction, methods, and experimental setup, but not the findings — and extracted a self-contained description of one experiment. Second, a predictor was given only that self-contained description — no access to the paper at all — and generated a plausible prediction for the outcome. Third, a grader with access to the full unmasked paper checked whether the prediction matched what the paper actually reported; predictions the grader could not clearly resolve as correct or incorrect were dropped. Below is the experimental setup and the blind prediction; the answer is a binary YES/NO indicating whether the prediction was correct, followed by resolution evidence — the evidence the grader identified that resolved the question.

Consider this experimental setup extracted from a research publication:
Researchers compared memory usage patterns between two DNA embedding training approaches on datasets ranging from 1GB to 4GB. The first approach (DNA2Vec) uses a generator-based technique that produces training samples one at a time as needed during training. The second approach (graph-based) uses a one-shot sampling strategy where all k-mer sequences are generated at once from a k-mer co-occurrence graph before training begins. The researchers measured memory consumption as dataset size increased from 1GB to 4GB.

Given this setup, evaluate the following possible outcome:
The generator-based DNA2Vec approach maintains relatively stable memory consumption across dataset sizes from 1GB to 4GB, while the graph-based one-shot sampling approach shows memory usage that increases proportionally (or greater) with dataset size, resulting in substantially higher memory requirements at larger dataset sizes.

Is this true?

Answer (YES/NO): NO